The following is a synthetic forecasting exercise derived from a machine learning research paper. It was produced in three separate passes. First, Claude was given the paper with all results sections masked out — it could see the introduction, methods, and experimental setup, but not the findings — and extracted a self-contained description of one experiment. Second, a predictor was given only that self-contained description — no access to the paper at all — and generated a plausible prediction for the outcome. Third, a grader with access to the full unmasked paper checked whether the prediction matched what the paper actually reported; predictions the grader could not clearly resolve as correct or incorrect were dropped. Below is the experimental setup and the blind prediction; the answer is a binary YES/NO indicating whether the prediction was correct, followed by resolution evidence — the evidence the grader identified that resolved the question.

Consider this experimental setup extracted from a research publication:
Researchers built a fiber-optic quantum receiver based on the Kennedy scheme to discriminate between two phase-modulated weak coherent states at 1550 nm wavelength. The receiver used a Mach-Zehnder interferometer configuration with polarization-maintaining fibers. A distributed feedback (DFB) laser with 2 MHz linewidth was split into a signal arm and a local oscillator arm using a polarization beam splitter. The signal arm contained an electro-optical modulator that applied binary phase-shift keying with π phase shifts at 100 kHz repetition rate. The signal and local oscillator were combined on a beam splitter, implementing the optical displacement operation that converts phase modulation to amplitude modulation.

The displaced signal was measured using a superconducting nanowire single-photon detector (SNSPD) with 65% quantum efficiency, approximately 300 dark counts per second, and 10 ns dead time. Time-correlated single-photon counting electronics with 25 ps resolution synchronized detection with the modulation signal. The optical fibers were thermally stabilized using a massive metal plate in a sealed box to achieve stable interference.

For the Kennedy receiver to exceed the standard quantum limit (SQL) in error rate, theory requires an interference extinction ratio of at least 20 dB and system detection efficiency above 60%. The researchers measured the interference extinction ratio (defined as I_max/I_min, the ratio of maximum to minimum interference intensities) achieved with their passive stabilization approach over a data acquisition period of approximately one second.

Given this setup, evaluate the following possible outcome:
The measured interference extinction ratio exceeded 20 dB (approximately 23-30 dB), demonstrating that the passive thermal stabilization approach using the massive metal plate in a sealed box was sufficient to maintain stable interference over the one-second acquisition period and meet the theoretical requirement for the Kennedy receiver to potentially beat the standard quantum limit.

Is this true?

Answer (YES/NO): NO